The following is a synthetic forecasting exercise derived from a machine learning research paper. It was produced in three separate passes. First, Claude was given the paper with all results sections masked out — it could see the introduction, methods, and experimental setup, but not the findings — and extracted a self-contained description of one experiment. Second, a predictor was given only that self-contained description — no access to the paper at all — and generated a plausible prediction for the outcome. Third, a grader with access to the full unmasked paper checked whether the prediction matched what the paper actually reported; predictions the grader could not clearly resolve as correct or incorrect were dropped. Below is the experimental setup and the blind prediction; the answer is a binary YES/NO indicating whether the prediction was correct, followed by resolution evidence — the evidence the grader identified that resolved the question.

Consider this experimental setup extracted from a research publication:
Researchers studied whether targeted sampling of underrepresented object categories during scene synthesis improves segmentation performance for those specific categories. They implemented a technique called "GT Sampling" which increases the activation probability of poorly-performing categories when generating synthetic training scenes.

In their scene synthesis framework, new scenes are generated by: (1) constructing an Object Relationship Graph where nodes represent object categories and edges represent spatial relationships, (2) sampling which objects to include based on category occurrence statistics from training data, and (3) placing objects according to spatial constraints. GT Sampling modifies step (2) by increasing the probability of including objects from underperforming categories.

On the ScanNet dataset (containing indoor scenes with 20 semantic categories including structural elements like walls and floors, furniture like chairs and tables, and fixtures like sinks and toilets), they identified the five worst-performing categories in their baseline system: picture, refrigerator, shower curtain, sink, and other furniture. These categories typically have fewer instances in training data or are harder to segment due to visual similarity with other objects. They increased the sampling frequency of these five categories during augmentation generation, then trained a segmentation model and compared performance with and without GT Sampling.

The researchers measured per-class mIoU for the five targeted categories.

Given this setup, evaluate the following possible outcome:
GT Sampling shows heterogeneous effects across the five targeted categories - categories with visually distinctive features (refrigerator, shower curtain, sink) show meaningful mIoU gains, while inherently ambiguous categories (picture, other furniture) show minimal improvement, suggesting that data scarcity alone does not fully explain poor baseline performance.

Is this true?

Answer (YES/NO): NO